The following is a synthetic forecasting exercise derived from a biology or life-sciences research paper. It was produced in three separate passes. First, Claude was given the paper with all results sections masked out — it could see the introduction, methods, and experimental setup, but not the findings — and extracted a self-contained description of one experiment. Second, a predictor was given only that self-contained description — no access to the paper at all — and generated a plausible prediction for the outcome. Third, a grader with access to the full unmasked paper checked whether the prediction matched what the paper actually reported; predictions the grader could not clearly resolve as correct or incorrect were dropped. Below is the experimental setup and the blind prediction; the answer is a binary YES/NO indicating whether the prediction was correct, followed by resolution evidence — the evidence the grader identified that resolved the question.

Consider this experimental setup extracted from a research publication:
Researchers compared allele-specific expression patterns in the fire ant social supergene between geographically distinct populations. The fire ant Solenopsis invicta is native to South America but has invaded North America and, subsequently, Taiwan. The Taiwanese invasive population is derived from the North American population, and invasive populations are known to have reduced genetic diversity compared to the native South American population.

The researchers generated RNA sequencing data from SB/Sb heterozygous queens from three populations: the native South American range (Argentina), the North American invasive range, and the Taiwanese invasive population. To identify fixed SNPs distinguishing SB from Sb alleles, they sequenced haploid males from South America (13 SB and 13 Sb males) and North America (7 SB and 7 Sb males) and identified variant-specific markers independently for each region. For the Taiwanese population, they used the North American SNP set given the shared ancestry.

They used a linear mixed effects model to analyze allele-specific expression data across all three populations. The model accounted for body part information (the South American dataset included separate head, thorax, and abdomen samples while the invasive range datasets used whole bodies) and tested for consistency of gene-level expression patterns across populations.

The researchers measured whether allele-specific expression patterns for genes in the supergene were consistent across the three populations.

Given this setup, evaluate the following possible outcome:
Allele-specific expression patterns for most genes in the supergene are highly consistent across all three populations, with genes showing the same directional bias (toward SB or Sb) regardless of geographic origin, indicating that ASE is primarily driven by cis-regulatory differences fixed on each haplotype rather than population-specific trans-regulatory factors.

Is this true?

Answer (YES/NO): NO